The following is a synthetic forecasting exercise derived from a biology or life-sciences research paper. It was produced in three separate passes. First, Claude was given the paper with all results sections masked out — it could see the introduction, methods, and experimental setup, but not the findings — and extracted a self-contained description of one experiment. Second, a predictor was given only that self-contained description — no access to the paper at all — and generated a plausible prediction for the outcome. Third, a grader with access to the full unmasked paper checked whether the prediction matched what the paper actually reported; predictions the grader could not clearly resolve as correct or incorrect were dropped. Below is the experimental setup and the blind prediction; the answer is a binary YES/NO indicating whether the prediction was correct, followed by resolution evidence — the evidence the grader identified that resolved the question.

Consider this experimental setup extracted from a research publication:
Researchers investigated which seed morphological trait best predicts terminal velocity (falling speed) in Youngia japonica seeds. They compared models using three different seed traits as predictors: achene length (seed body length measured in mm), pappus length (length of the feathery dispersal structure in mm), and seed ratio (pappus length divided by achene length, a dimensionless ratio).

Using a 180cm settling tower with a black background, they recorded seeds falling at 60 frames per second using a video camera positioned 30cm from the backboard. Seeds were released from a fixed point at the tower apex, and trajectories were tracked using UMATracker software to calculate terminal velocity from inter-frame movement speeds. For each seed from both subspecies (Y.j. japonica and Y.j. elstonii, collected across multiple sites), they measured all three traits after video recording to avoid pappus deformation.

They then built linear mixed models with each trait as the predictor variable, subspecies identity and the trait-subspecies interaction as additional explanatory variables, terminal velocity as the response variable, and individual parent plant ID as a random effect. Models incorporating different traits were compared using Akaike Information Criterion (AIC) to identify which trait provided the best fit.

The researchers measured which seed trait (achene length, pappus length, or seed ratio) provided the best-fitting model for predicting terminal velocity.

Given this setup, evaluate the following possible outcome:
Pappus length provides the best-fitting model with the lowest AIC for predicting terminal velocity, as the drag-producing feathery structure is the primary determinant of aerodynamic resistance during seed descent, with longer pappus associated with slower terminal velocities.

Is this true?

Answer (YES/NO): YES